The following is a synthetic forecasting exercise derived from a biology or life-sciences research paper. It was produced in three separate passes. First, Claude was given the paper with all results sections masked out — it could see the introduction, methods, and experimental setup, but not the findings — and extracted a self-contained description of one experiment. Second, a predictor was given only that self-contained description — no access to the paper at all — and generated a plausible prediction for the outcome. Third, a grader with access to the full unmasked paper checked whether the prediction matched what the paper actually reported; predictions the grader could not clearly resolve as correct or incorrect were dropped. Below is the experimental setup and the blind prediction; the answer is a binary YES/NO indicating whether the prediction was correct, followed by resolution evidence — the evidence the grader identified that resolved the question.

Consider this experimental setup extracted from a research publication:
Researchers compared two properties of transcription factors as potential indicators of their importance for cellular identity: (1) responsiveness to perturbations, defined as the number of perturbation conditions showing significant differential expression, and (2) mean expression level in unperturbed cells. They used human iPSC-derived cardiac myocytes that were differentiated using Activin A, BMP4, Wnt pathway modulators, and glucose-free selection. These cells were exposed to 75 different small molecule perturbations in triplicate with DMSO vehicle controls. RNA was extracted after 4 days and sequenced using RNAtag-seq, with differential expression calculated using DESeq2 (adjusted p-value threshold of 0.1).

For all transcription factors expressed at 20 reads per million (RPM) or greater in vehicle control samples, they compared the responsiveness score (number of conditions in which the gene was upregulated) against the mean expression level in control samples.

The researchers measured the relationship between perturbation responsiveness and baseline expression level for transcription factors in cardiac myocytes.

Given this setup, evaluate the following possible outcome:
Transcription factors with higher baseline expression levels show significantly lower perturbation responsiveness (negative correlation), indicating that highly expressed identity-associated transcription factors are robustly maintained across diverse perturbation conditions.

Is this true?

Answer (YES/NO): NO